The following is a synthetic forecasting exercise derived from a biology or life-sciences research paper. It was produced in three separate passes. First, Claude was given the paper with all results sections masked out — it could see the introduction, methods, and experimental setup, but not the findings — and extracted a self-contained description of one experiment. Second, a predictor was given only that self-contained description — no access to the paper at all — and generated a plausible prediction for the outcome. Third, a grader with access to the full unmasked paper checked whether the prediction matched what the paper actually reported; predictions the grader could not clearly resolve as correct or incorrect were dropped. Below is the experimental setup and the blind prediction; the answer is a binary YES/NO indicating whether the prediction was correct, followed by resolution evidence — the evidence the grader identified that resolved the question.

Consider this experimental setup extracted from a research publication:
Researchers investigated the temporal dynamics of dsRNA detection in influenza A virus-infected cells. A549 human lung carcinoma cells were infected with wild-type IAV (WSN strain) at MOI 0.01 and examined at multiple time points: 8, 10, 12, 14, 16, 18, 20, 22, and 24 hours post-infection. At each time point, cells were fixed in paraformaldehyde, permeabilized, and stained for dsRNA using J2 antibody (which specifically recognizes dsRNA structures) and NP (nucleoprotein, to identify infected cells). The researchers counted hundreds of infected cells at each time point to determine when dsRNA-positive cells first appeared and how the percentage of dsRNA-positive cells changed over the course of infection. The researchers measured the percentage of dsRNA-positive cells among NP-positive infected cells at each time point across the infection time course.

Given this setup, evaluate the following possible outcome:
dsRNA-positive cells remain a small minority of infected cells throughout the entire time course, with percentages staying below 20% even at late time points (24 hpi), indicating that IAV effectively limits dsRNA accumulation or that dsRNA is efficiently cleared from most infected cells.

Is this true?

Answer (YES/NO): YES